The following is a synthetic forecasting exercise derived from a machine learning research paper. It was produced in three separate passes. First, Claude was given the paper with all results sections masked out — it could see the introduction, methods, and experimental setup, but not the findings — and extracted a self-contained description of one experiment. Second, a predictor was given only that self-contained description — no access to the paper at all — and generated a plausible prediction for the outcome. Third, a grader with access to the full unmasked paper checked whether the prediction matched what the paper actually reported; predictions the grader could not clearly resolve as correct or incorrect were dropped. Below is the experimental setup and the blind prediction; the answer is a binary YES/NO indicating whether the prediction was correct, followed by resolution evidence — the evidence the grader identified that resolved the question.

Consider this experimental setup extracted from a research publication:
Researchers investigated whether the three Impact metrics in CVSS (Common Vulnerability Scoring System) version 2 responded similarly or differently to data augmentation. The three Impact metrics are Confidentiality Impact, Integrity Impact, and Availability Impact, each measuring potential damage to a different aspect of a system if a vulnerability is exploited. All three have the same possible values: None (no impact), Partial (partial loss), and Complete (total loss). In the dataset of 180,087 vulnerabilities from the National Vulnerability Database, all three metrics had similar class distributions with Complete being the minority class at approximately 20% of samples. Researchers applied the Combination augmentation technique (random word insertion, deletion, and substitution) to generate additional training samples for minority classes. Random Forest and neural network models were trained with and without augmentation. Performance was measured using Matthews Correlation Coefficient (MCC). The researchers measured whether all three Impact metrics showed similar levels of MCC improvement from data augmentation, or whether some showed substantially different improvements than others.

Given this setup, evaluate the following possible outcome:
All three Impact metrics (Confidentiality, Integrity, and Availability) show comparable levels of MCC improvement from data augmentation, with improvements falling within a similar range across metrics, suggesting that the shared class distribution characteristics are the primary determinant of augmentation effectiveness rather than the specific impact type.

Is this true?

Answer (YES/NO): YES